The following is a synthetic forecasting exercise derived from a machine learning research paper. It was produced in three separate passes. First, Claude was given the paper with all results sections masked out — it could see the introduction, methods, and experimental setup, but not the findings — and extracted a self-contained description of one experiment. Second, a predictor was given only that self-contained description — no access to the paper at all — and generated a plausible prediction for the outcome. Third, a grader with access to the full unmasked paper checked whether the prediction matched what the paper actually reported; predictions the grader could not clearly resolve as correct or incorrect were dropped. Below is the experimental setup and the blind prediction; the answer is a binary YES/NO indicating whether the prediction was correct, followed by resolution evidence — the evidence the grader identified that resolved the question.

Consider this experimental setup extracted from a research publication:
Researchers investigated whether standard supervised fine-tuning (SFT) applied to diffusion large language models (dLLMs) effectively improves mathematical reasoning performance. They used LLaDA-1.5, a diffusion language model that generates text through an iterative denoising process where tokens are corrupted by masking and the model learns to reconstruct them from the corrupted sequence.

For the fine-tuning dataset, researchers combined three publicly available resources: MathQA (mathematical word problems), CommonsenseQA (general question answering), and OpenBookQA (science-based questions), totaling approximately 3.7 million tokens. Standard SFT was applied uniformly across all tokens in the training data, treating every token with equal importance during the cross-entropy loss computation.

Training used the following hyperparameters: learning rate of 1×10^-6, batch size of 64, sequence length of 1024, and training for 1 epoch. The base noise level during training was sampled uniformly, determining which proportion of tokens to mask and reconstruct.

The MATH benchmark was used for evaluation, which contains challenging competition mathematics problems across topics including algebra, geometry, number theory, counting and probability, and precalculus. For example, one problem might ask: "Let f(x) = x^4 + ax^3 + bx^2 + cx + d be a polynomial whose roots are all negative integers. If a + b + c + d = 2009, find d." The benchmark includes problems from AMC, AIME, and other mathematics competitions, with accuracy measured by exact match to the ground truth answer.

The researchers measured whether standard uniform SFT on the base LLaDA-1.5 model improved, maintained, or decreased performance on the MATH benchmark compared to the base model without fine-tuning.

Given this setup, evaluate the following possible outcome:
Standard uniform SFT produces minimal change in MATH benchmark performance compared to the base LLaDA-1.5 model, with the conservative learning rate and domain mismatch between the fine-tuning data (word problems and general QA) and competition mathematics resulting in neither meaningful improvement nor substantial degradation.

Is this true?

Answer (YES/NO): NO